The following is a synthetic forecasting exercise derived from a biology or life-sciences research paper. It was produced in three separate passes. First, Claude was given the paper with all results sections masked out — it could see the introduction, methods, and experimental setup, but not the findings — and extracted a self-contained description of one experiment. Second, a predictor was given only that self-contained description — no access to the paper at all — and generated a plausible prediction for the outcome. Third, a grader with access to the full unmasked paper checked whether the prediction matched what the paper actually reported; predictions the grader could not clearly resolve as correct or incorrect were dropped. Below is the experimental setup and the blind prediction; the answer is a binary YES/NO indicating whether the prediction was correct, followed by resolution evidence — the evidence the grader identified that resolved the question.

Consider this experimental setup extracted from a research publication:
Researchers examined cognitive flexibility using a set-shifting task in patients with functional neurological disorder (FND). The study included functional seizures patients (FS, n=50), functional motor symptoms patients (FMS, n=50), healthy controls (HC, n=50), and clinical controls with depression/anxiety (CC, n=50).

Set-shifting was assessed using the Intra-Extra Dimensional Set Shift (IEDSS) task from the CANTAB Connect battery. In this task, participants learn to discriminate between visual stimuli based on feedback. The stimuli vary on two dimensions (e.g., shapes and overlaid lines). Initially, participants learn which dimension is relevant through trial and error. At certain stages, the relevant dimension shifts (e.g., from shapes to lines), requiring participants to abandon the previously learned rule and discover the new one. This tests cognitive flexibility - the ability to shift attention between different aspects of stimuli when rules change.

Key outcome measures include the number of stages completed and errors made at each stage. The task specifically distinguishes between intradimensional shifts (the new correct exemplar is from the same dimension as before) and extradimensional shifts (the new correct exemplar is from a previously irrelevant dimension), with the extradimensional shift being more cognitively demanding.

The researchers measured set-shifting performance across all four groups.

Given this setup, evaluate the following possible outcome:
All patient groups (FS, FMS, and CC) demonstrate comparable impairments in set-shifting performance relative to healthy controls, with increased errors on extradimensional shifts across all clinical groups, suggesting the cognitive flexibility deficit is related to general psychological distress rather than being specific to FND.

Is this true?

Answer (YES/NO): NO